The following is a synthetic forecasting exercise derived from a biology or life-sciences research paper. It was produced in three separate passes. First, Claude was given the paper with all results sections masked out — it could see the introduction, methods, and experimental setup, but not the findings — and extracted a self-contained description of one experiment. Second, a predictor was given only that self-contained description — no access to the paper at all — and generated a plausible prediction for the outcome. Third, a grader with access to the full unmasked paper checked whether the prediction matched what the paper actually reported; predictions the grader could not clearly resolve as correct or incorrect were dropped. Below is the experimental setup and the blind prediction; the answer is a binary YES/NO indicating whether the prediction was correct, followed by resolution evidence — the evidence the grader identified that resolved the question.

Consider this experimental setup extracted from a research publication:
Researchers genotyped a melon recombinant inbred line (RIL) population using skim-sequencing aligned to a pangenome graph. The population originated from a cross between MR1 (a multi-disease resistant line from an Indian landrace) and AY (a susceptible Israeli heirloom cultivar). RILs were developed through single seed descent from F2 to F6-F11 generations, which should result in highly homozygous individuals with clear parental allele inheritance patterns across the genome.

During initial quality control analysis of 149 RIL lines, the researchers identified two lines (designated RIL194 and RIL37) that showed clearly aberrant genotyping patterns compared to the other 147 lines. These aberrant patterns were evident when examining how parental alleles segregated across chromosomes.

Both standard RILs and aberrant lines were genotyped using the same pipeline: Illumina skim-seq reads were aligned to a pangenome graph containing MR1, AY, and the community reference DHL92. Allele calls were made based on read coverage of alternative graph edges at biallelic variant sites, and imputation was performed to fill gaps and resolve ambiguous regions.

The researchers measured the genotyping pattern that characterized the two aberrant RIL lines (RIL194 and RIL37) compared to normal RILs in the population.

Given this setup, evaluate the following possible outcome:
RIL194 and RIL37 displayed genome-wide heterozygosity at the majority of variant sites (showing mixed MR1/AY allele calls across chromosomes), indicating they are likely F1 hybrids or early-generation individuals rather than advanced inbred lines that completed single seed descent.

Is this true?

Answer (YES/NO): NO